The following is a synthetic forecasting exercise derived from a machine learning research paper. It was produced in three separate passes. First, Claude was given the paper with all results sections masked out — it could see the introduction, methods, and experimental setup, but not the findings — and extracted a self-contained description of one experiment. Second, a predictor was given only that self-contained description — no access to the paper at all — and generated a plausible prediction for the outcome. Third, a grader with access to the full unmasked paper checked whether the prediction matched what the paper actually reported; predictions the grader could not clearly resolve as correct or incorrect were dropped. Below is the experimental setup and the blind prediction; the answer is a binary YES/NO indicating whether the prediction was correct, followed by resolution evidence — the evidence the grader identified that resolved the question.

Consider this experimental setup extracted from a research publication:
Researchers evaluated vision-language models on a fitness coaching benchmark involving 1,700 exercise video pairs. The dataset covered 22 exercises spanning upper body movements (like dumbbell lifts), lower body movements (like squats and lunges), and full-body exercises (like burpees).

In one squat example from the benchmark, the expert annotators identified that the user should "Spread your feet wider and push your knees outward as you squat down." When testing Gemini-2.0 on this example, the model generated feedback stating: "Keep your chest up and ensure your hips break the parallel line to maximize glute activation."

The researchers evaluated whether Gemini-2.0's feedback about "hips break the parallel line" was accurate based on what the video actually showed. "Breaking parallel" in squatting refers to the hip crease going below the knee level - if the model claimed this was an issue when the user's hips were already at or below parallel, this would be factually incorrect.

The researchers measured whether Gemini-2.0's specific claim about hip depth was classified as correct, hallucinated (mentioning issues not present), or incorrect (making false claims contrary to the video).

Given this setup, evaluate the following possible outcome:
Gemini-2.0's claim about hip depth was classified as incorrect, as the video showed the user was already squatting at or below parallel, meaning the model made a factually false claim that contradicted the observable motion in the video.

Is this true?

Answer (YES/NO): YES